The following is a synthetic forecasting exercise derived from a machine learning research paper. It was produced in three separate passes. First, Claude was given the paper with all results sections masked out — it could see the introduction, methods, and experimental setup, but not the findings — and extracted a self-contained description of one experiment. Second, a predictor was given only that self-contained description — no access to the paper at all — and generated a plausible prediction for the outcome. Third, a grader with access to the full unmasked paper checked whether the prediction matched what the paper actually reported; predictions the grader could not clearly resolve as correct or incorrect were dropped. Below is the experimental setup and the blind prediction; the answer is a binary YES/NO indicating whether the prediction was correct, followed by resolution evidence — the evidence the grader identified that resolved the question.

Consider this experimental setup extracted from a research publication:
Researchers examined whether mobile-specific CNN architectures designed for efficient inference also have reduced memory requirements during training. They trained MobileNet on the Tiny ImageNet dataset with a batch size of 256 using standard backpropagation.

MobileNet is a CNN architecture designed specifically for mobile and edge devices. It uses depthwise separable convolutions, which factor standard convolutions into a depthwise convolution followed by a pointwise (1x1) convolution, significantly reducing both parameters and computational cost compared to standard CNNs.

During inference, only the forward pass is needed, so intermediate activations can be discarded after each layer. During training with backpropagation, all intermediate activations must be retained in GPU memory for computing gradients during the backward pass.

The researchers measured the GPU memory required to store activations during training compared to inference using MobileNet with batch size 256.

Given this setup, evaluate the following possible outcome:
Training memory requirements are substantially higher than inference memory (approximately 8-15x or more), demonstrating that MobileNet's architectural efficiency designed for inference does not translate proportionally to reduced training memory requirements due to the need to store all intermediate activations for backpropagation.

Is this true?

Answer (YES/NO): YES